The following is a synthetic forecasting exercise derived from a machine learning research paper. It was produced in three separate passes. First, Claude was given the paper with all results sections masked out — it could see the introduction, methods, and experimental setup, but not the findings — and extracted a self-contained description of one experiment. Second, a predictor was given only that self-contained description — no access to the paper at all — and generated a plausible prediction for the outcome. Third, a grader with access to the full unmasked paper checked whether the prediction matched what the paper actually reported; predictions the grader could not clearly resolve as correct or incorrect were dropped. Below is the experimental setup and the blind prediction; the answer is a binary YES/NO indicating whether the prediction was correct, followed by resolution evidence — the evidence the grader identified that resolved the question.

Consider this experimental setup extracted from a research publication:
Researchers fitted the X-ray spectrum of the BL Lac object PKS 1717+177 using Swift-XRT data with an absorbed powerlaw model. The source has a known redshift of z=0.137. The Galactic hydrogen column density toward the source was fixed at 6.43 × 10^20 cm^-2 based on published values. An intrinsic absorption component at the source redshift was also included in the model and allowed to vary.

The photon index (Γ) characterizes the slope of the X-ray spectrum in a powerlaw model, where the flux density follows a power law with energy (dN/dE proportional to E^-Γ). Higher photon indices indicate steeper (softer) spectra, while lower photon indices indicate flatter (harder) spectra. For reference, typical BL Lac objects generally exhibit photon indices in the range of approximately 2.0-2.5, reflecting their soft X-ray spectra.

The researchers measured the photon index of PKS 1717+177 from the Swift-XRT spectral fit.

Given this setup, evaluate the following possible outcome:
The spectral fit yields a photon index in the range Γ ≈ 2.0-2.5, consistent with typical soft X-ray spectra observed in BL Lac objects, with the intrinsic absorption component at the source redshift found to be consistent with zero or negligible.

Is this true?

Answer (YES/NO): NO